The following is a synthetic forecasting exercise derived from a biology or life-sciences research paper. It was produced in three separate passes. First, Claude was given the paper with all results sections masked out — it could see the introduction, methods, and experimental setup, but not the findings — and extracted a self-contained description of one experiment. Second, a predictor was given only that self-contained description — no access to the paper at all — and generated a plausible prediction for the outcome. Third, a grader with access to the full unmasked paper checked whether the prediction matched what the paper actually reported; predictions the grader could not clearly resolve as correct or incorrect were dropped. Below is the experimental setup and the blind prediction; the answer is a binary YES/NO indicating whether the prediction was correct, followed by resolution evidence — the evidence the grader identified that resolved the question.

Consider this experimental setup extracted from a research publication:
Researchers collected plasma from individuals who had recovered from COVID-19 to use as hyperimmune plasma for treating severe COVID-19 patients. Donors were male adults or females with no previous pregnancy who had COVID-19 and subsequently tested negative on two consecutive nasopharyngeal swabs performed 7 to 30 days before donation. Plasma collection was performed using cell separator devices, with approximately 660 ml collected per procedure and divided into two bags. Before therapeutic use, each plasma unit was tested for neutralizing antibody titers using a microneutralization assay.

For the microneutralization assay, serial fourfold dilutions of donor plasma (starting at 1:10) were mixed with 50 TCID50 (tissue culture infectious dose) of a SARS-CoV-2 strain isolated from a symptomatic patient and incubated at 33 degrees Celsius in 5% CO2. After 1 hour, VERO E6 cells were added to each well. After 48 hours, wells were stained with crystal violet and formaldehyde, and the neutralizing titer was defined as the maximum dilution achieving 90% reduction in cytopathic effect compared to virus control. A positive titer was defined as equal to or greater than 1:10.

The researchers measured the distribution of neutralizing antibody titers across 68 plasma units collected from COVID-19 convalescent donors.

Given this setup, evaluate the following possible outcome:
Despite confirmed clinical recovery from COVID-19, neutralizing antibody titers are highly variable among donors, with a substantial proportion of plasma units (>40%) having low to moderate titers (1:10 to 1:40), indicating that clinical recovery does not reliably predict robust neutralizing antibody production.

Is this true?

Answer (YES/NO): NO